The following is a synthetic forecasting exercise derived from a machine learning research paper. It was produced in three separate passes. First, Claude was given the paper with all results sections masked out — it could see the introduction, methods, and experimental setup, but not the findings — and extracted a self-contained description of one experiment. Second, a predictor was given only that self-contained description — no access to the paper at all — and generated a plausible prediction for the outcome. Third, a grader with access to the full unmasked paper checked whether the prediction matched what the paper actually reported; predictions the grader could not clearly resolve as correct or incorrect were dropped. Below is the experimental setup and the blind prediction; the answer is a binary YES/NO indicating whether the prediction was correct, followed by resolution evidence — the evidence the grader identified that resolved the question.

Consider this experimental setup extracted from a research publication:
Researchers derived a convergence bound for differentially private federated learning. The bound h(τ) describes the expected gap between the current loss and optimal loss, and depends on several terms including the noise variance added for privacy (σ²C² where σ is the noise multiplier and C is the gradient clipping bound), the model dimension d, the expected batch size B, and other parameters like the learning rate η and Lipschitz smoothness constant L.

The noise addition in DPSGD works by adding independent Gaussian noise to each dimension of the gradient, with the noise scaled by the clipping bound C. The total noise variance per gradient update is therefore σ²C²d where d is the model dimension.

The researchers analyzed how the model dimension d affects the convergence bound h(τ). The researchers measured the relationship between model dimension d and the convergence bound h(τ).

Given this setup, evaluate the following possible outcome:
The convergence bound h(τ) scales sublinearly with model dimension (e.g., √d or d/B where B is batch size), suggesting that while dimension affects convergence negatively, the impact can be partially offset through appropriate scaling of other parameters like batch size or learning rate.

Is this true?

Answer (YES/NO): NO